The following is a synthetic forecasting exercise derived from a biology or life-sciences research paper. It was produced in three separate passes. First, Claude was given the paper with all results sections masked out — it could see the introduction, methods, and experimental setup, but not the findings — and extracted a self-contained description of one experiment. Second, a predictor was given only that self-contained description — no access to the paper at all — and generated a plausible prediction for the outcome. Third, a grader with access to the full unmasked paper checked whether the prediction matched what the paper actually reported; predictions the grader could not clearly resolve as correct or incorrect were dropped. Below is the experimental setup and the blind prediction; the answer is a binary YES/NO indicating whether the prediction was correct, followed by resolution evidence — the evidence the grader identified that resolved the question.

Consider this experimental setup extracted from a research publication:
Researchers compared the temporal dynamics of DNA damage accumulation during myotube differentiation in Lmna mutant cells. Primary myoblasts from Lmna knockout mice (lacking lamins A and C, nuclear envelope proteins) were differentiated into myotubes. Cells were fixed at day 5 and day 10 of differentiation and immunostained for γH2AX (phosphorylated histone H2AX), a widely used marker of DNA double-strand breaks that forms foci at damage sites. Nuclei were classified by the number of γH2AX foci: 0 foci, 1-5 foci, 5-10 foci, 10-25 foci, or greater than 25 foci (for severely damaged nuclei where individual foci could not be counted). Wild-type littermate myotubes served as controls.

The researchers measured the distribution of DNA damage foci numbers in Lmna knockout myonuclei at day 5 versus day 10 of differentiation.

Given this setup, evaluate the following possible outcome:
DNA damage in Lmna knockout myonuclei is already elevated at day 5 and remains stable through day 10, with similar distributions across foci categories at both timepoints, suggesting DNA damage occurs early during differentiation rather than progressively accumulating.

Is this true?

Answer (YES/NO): NO